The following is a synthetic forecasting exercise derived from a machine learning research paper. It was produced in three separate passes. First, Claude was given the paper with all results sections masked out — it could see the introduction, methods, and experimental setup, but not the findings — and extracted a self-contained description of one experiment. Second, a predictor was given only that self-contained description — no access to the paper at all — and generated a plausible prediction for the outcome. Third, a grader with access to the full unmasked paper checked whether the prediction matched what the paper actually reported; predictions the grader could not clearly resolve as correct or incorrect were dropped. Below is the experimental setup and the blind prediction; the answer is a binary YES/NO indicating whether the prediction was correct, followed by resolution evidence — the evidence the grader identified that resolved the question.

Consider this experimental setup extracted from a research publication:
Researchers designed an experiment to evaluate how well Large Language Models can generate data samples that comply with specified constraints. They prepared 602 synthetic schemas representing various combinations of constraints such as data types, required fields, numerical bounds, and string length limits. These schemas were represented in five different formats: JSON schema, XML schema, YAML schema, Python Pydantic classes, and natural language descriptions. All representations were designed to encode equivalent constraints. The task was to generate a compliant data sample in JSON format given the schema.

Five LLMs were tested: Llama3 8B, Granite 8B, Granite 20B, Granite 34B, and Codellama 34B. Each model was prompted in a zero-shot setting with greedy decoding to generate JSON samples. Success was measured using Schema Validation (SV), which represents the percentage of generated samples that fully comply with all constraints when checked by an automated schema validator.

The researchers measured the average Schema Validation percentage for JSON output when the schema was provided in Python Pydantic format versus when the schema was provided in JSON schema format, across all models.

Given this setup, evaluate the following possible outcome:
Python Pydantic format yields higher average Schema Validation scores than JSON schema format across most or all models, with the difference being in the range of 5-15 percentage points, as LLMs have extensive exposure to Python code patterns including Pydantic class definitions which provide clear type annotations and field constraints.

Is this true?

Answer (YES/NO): NO